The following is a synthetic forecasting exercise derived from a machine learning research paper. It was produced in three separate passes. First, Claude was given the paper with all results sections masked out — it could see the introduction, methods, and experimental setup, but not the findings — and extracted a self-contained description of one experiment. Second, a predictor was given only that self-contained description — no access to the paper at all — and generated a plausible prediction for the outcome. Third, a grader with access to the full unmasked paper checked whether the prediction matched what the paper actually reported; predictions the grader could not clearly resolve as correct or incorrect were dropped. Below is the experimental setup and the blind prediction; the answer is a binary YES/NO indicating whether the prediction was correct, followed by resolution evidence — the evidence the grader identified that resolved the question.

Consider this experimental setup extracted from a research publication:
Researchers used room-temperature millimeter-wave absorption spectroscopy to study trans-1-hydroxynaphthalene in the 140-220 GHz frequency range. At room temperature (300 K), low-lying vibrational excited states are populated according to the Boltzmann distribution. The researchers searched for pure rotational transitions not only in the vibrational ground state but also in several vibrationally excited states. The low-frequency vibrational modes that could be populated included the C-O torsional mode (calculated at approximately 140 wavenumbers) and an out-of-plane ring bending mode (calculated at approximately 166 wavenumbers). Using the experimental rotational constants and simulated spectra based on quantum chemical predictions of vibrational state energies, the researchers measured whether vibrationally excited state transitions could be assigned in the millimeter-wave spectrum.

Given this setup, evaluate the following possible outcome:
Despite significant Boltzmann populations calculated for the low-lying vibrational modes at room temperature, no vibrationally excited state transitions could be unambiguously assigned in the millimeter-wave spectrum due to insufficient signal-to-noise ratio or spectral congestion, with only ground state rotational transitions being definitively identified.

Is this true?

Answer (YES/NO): NO